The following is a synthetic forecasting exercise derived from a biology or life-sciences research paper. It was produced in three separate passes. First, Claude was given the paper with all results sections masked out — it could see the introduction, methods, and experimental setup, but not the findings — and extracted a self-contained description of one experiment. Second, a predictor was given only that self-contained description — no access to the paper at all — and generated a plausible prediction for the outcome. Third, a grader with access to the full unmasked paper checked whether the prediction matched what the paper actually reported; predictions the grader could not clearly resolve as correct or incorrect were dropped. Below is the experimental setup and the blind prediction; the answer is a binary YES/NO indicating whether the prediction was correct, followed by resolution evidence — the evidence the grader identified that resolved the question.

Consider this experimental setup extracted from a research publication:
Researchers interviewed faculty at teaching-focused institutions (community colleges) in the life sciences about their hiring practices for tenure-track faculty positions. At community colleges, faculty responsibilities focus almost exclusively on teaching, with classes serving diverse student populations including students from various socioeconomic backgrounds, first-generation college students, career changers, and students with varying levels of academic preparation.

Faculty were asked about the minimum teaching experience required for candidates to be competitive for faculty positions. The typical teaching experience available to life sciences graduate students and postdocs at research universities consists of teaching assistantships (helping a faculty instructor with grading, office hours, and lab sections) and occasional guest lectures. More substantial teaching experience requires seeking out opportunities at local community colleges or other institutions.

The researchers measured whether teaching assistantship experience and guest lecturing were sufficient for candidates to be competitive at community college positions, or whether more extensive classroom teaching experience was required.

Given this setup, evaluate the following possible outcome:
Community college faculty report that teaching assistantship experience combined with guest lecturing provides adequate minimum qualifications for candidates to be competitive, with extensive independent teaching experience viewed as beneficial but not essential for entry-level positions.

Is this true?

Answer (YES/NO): NO